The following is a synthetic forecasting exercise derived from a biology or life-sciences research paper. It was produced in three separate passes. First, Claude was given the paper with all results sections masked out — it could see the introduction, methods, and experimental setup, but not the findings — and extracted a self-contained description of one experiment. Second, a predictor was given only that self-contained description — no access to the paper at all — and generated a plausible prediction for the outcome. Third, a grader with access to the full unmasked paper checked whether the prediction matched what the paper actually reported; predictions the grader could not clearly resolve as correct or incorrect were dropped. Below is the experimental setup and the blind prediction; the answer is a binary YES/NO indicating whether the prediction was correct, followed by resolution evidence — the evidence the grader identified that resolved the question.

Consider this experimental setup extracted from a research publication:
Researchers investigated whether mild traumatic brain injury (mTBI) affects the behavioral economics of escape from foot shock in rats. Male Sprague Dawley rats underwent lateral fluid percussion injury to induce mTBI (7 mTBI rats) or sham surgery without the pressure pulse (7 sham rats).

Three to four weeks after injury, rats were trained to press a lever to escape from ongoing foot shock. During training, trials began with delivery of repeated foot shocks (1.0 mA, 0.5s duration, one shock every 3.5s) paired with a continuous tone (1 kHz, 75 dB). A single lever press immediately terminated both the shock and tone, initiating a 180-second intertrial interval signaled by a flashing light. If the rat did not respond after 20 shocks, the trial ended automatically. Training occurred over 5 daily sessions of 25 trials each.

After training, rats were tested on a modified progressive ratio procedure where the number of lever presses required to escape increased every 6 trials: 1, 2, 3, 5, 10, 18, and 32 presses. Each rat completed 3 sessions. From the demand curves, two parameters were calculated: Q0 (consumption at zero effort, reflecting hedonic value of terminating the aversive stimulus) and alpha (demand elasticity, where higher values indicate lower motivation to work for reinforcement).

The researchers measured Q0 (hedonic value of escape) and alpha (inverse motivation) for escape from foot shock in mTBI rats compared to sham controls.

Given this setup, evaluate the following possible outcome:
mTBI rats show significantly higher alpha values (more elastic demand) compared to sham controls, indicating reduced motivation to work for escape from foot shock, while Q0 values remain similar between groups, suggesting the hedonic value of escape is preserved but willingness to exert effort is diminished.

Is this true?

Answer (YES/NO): NO